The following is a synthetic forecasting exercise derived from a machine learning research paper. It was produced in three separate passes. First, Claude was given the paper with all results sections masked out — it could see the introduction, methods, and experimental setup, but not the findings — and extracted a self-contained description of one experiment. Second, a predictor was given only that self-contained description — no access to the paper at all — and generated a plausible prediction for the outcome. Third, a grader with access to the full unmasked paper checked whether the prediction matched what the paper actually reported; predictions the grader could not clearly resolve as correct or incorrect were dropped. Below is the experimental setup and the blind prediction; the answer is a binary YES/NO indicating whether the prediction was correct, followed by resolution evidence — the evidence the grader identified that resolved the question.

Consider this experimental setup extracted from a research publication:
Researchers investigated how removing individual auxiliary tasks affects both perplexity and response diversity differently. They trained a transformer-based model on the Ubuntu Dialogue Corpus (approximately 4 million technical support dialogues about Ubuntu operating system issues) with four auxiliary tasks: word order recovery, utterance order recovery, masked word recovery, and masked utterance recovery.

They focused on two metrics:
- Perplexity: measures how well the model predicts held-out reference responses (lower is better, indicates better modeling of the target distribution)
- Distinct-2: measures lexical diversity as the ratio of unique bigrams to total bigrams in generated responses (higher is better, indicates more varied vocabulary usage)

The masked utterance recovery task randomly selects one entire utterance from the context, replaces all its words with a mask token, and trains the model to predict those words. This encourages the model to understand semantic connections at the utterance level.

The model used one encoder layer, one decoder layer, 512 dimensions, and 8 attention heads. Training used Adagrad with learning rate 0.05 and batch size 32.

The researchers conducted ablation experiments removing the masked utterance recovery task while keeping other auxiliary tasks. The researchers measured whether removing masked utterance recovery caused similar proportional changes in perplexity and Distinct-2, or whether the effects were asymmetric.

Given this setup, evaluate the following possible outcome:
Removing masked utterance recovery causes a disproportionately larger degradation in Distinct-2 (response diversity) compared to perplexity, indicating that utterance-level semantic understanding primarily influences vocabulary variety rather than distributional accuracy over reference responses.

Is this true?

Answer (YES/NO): YES